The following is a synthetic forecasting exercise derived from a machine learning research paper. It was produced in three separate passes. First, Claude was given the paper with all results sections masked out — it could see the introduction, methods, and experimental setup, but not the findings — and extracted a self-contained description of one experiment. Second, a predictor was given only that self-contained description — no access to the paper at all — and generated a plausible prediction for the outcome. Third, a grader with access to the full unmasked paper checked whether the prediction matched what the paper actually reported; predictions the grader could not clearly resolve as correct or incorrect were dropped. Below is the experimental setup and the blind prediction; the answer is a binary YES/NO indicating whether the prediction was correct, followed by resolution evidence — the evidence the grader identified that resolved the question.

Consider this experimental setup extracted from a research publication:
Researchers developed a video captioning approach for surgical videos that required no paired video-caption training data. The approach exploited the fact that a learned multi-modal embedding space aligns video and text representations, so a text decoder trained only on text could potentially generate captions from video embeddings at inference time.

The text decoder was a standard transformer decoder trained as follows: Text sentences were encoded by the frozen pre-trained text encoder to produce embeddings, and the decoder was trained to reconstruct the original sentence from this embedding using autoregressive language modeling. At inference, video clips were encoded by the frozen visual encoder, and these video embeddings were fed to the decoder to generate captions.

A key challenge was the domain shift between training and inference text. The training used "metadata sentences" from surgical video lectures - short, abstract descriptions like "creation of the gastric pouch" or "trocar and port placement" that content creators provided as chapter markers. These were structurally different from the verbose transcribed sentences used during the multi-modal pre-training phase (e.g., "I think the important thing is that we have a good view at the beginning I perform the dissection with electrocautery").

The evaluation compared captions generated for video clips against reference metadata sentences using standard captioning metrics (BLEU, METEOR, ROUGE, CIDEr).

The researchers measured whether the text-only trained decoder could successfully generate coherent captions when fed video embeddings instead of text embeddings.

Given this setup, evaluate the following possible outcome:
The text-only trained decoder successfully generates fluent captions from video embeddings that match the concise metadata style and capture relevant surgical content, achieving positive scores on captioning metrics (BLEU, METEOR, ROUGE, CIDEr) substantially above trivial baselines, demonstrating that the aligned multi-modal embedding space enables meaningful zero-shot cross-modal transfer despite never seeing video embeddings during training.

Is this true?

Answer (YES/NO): NO